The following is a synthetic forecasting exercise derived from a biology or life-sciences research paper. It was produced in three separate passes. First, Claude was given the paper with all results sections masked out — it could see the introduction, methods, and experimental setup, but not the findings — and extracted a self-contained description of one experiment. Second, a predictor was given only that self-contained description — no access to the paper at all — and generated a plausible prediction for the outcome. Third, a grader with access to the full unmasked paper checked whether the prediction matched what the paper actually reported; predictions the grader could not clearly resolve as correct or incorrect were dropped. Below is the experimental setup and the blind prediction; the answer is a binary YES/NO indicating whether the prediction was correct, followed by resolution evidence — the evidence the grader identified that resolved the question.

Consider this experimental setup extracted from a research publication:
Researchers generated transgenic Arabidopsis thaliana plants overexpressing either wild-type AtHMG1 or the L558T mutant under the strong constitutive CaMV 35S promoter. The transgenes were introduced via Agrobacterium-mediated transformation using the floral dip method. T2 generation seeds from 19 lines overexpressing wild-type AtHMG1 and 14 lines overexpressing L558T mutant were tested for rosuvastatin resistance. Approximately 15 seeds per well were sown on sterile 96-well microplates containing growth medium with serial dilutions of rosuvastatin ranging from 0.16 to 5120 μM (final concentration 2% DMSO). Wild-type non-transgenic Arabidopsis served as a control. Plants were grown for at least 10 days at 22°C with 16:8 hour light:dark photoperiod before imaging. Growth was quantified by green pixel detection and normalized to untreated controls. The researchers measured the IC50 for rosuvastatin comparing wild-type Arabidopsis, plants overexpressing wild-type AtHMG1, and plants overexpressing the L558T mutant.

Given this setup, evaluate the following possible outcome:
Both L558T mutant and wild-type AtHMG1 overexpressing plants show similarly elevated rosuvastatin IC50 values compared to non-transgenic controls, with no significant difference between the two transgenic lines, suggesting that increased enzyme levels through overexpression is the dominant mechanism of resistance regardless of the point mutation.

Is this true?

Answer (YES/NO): NO